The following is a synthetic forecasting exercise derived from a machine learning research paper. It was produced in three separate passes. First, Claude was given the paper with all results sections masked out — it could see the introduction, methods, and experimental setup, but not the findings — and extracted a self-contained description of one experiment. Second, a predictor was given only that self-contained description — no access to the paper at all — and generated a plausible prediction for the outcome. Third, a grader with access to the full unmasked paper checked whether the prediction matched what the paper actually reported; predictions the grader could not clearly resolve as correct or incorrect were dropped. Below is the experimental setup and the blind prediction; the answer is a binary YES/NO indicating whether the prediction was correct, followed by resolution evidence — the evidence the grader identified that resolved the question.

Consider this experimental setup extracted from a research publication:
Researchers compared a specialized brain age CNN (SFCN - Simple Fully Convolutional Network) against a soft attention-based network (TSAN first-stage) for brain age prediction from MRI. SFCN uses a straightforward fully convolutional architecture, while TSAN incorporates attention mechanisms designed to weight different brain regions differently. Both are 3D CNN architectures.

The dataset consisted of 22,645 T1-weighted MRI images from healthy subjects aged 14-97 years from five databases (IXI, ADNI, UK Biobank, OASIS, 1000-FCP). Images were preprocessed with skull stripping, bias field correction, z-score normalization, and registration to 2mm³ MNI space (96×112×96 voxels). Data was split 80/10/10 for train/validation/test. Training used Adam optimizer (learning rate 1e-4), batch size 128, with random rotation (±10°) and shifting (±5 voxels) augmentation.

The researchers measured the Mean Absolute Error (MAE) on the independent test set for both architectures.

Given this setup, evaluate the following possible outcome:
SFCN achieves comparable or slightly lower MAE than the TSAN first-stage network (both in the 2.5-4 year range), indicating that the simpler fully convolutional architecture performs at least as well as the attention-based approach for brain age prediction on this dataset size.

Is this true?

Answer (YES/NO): NO